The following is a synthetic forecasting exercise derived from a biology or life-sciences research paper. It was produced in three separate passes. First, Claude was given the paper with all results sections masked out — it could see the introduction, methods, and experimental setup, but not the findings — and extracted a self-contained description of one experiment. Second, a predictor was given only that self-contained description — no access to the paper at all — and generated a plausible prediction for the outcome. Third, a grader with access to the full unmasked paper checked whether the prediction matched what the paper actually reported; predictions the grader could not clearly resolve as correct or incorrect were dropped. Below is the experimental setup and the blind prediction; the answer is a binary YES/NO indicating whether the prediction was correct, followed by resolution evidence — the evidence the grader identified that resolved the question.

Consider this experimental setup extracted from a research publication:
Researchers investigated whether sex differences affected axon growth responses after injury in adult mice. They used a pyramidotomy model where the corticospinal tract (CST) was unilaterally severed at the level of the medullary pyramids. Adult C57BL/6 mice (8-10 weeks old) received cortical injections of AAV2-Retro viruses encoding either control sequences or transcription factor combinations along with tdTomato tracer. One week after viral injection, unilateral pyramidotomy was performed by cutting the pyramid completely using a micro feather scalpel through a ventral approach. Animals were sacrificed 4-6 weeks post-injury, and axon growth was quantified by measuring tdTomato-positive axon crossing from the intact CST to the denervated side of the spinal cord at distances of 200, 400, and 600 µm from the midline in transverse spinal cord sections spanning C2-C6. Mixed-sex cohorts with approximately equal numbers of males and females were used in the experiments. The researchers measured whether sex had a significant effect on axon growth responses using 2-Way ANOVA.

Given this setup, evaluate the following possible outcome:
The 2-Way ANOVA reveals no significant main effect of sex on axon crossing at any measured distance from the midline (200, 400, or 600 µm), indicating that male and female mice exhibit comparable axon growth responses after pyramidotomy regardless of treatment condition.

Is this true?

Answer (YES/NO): YES